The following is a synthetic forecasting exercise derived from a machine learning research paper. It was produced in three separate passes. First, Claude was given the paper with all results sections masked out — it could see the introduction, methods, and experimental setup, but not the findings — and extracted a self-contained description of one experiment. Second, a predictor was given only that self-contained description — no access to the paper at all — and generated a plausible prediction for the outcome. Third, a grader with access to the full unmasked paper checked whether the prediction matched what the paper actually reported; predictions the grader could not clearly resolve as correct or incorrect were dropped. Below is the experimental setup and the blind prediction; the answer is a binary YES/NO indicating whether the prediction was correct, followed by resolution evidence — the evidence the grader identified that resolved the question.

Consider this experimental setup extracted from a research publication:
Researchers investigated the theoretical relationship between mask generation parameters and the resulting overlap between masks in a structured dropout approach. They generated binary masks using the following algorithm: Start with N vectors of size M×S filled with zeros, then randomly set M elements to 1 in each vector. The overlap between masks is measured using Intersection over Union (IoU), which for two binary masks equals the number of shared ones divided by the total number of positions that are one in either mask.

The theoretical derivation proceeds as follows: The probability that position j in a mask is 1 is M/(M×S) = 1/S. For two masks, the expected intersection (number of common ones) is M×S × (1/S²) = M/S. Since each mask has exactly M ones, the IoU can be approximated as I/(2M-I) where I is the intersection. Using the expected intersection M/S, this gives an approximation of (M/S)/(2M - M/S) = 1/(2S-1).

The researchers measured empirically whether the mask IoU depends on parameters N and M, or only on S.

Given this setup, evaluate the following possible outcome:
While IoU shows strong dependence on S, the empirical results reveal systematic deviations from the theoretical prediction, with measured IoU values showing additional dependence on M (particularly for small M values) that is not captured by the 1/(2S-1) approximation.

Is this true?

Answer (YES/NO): NO